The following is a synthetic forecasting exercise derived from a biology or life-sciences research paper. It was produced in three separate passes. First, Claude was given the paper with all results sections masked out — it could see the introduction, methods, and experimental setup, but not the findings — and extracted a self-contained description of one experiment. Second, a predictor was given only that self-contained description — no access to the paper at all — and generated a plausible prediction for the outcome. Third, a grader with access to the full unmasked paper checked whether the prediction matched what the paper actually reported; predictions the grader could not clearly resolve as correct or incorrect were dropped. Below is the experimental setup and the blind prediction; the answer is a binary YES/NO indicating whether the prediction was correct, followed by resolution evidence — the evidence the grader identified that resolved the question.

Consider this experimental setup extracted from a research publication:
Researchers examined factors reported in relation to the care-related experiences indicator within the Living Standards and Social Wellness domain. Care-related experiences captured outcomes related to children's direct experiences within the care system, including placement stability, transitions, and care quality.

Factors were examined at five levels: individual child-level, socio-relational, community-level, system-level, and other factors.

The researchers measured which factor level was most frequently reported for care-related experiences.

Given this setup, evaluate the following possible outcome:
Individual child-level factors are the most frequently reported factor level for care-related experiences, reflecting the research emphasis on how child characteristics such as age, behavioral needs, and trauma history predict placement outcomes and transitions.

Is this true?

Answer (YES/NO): NO